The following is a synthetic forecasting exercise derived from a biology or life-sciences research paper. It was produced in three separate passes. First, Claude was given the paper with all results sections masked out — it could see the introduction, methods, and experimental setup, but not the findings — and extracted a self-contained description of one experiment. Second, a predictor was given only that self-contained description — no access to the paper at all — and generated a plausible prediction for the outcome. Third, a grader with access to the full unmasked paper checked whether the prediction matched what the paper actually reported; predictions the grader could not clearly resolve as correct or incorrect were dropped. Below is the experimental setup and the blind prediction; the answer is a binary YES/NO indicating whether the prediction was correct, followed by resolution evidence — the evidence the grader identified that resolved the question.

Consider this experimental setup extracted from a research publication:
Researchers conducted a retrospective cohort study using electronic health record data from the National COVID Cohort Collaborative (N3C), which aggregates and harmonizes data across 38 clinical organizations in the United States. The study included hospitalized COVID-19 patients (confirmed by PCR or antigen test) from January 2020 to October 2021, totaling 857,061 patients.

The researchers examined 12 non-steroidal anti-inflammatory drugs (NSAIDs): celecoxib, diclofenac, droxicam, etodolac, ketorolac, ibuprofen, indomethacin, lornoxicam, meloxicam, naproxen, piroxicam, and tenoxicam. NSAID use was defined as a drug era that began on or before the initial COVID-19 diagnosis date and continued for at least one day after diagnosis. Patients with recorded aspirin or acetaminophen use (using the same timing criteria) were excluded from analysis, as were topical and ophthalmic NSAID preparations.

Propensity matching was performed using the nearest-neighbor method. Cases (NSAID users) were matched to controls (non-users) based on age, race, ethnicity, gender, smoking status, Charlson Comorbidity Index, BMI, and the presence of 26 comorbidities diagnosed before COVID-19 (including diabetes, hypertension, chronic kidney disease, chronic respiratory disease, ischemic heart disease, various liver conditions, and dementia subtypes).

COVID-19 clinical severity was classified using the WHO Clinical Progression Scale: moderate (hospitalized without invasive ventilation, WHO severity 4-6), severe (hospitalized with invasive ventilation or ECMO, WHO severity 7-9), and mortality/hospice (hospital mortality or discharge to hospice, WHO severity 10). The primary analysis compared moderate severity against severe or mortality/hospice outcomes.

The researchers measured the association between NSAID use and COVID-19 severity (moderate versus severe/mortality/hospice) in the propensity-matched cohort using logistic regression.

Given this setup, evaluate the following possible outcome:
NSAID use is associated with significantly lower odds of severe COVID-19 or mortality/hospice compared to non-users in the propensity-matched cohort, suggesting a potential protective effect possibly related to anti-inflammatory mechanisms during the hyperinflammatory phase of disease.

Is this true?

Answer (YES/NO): YES